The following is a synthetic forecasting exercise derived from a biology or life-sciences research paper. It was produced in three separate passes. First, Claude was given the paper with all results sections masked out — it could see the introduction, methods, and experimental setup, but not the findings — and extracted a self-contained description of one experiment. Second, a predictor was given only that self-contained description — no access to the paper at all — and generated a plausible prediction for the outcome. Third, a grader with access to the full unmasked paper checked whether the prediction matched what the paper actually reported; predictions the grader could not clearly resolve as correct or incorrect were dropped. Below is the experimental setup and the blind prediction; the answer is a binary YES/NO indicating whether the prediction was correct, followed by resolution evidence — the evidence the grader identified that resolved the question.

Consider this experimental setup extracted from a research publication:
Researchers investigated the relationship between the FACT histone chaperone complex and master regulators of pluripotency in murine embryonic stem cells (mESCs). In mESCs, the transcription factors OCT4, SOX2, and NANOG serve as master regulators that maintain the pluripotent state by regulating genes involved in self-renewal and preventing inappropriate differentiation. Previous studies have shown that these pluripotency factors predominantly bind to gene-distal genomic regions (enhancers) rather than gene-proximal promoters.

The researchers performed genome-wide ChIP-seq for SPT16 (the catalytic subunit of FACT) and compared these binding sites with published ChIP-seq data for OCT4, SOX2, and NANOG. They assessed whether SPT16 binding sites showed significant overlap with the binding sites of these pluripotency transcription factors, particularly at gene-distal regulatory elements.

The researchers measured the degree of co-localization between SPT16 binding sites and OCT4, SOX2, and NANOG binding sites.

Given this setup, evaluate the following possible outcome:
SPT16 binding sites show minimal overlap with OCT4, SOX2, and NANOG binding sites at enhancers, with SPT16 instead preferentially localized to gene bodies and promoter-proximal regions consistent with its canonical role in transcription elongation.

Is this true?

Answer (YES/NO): NO